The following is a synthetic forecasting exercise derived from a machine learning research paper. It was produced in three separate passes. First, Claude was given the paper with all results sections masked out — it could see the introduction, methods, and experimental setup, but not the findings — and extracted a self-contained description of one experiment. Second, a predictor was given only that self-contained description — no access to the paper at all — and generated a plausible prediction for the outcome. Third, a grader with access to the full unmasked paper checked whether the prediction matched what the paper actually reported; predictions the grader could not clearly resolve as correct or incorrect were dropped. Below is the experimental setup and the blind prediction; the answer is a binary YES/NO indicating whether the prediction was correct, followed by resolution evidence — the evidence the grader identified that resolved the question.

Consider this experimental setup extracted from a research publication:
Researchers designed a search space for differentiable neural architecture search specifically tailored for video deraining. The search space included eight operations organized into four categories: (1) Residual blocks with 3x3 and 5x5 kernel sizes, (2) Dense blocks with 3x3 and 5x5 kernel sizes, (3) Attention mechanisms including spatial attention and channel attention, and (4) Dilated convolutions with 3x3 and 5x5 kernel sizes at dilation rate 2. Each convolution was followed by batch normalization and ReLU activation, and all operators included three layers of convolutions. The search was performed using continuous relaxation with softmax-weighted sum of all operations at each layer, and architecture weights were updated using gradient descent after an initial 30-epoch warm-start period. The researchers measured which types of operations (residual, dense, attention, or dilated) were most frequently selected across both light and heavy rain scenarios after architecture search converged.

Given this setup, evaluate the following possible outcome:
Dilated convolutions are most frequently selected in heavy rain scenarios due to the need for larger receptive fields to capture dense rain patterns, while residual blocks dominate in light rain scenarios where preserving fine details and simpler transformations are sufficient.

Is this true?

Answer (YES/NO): NO